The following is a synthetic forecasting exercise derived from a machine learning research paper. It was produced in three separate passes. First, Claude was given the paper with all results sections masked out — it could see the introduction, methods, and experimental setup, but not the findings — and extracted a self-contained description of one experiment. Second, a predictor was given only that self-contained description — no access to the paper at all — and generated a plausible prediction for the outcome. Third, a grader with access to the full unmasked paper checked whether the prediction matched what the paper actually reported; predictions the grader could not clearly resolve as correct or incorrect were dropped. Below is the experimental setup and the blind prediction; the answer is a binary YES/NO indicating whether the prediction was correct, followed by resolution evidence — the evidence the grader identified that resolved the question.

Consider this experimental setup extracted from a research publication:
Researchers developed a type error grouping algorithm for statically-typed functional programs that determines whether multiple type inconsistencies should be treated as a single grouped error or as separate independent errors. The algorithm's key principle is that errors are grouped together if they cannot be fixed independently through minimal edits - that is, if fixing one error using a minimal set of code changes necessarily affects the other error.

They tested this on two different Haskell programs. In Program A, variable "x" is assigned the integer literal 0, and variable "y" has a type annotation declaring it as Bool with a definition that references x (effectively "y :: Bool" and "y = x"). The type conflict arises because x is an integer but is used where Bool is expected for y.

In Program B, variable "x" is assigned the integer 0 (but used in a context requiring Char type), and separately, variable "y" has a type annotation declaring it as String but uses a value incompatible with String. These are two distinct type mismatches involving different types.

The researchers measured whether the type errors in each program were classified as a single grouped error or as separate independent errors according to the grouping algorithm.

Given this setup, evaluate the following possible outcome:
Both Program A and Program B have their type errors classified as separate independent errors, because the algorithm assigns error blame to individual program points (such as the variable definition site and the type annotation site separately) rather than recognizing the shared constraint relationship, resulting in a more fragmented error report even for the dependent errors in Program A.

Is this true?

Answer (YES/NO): NO